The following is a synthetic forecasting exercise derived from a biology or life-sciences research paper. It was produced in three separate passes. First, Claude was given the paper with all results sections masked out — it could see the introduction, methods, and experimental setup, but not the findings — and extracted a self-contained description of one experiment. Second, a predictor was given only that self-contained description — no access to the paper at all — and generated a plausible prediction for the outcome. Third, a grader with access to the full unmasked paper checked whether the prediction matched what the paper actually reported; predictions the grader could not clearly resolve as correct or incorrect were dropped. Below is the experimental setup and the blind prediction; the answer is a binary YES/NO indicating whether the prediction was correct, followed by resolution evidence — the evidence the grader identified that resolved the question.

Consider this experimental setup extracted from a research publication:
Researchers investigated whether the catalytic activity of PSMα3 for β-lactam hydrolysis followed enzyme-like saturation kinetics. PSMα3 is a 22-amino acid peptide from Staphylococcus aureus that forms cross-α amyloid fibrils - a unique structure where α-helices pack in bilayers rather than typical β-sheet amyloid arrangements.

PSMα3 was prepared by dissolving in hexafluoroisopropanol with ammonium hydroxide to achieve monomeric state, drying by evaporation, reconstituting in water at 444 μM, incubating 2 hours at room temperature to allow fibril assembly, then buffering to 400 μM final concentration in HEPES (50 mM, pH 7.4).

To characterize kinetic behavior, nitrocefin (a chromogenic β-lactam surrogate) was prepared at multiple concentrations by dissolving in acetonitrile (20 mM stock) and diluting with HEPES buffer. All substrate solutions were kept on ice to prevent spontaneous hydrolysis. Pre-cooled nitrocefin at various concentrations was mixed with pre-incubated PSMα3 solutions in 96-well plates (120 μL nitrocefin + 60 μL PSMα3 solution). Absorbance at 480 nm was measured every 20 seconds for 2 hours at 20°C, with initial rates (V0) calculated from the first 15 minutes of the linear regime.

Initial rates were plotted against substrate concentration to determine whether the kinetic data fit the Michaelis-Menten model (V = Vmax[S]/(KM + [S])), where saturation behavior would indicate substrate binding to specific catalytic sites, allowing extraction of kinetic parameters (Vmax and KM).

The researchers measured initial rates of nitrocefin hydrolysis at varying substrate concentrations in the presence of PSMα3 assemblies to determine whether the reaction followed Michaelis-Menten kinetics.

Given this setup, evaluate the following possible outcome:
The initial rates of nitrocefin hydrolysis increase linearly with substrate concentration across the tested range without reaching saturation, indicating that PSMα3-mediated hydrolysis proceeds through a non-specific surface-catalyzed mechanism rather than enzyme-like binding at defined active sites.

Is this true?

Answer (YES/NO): NO